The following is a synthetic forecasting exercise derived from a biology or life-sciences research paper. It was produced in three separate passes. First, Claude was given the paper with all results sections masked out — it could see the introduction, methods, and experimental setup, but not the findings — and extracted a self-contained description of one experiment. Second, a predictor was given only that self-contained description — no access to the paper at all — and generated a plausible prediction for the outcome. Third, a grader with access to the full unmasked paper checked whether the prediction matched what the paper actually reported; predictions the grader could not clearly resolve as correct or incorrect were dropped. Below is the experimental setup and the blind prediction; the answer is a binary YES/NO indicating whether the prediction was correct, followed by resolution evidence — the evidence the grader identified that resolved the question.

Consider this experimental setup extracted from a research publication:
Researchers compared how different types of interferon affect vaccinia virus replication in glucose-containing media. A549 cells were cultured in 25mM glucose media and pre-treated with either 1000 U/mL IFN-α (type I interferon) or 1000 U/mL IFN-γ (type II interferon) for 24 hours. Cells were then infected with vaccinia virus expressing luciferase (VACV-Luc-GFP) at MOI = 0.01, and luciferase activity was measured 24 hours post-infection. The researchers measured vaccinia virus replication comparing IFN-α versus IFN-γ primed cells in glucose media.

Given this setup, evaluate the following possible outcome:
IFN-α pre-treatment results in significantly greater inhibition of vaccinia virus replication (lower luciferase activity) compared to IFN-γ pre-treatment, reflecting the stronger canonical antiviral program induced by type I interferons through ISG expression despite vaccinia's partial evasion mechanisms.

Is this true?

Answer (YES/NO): NO